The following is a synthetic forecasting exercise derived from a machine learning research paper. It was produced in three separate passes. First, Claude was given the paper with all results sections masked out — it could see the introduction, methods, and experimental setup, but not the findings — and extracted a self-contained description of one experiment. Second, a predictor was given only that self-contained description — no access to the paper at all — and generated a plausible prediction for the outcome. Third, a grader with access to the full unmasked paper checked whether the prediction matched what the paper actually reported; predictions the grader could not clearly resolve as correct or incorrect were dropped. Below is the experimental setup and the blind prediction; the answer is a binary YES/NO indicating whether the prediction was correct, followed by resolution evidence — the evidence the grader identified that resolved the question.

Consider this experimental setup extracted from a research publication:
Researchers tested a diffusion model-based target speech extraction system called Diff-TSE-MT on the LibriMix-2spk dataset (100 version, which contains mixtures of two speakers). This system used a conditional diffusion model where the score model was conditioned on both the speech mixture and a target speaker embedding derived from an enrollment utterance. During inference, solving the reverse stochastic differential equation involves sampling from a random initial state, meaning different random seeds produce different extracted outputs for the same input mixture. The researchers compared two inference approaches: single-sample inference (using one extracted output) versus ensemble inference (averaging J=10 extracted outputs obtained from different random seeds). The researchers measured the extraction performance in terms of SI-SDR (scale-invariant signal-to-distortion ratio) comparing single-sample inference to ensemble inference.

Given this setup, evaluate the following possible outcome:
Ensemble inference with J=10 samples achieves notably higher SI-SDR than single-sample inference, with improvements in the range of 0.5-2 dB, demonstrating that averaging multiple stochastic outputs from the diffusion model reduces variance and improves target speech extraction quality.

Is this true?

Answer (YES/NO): YES